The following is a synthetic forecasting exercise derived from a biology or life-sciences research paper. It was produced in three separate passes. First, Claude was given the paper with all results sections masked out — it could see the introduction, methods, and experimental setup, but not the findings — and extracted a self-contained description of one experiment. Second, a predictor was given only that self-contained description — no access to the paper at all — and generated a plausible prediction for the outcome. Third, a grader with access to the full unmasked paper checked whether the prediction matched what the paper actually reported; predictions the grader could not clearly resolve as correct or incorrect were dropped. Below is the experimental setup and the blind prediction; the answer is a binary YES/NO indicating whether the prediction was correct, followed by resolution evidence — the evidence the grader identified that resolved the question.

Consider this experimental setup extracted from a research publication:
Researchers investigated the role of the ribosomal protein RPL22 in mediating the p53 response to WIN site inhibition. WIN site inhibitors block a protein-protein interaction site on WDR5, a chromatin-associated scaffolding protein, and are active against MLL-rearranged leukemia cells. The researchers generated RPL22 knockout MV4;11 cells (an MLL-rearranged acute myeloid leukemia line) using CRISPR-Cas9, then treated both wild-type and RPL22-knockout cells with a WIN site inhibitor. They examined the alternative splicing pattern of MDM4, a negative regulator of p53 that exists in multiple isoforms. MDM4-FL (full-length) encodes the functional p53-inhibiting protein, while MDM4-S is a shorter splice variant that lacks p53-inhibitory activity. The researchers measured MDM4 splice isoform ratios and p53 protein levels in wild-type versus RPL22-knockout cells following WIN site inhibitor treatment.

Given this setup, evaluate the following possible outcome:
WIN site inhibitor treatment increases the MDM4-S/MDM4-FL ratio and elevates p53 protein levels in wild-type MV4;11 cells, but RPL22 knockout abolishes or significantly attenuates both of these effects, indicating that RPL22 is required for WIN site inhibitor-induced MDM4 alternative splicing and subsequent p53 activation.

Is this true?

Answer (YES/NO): YES